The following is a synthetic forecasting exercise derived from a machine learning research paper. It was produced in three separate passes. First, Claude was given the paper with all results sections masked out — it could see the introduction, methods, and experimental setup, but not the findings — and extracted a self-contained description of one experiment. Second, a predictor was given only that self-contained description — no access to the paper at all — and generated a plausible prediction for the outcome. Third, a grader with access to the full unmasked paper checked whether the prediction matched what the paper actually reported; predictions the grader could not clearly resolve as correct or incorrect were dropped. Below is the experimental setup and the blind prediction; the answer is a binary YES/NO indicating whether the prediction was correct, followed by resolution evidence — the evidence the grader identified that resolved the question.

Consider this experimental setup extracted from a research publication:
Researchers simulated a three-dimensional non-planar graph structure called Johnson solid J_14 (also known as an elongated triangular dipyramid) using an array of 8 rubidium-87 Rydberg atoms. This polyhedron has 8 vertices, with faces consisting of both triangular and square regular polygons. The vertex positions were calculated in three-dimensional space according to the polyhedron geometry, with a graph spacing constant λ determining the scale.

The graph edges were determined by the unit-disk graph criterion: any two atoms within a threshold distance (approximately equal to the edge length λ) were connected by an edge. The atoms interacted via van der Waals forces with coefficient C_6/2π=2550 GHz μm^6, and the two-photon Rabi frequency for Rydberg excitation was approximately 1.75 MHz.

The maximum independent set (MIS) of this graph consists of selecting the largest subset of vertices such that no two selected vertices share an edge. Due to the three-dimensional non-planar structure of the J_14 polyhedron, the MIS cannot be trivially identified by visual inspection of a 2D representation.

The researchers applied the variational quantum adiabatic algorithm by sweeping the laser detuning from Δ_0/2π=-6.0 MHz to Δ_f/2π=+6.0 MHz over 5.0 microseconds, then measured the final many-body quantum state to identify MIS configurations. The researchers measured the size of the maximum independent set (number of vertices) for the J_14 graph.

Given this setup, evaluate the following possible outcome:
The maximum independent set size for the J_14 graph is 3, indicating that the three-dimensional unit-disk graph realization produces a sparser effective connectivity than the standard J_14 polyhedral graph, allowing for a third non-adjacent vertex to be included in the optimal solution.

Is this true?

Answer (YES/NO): NO